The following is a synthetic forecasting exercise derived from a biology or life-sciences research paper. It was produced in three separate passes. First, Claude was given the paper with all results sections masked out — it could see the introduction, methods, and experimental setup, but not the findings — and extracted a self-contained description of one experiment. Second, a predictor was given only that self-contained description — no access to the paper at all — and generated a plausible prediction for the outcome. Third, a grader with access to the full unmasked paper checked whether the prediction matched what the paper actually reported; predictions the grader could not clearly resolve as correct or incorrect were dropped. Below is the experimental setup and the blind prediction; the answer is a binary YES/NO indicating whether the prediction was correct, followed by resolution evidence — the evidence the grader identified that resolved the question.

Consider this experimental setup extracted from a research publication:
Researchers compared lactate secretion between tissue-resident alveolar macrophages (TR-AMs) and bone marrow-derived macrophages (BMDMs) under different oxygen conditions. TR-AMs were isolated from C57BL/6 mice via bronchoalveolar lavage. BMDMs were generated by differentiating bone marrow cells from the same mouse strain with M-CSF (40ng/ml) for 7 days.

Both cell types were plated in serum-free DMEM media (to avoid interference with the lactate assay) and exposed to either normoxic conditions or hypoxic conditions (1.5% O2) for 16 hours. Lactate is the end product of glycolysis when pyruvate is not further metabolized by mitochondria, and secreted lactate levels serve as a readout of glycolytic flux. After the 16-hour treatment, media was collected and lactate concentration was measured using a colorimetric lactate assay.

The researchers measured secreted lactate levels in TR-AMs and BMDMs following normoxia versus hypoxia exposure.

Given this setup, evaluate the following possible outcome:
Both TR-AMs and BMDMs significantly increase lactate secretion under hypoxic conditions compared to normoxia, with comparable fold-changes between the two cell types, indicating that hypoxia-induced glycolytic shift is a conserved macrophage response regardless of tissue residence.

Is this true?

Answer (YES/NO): NO